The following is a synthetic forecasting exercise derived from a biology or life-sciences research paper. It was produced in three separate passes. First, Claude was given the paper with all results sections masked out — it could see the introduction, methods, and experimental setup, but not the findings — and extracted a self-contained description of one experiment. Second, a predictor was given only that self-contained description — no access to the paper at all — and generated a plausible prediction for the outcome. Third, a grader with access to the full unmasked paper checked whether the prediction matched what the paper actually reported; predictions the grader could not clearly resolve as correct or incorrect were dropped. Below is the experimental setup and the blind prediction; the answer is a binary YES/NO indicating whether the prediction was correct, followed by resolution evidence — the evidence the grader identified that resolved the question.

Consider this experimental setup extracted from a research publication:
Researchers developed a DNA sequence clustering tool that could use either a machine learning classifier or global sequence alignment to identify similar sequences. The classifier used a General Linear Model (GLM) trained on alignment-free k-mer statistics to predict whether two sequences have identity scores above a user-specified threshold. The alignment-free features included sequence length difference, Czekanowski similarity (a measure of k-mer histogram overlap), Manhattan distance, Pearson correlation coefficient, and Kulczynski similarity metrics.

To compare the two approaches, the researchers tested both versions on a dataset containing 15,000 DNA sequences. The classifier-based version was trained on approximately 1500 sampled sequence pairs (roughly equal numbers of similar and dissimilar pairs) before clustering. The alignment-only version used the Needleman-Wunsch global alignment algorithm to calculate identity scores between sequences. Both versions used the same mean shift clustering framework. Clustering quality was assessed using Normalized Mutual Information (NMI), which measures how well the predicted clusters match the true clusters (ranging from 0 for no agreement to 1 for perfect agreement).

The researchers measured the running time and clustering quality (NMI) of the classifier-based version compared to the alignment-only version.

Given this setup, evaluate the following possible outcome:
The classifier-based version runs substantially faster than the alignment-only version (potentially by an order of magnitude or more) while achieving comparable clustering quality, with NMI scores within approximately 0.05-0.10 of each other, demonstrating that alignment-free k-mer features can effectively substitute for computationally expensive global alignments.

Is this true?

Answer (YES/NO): YES